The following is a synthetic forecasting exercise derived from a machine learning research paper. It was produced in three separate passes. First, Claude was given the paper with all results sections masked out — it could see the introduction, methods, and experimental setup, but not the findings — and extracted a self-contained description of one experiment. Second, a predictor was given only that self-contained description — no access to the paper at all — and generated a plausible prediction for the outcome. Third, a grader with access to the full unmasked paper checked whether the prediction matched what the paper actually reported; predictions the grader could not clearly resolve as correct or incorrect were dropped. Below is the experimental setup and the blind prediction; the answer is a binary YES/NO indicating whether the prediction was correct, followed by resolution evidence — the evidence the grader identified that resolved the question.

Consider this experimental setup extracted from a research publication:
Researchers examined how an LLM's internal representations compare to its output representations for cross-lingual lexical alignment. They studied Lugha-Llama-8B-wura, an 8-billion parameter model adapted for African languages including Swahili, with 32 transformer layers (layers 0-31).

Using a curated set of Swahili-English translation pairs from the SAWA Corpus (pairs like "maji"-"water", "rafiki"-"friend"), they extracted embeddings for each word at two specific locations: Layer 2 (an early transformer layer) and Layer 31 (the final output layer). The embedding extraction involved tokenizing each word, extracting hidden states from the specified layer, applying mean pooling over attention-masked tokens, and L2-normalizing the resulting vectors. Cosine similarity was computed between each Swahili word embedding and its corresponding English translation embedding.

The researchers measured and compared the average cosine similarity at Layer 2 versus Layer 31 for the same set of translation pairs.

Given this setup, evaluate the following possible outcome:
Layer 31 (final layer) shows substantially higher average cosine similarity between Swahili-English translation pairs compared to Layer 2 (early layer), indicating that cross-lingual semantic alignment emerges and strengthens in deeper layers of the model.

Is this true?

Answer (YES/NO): NO